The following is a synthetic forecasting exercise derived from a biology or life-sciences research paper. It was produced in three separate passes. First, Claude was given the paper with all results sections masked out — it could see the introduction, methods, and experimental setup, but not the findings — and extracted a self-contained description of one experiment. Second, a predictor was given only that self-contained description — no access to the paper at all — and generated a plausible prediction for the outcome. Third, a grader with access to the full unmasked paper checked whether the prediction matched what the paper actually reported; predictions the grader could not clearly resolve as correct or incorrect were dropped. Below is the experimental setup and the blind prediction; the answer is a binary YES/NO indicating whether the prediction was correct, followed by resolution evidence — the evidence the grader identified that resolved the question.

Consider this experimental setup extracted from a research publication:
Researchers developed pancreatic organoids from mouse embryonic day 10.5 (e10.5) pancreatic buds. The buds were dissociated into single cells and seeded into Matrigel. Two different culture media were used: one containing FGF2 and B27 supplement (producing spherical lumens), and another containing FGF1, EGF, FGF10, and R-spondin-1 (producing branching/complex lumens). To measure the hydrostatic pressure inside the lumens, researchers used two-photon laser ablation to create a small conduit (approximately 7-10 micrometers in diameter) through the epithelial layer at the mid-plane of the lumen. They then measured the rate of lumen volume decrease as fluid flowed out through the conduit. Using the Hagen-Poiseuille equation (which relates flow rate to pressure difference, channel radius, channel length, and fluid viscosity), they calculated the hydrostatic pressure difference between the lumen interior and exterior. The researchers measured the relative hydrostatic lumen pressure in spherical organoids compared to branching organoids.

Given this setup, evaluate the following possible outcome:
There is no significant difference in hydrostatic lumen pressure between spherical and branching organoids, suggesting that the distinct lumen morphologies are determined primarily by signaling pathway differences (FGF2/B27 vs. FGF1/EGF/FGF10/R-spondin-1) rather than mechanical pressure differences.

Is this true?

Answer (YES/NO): NO